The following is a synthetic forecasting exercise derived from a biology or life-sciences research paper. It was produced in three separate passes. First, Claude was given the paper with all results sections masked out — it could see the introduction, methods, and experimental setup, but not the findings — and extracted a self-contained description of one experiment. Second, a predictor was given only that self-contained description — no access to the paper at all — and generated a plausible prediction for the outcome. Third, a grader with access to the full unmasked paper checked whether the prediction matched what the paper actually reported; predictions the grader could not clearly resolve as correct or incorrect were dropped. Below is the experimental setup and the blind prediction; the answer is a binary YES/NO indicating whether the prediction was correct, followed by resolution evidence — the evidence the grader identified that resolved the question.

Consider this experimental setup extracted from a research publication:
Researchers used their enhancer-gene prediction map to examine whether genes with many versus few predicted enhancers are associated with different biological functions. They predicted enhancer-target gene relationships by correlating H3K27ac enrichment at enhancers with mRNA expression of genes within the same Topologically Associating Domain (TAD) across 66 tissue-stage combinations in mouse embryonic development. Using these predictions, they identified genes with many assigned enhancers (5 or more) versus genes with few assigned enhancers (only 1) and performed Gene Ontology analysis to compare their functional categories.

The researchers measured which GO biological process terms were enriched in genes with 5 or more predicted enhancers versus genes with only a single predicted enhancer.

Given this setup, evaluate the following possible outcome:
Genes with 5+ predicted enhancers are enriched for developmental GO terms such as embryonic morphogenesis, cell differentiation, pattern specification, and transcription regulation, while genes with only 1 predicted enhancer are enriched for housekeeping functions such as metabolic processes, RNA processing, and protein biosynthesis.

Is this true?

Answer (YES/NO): YES